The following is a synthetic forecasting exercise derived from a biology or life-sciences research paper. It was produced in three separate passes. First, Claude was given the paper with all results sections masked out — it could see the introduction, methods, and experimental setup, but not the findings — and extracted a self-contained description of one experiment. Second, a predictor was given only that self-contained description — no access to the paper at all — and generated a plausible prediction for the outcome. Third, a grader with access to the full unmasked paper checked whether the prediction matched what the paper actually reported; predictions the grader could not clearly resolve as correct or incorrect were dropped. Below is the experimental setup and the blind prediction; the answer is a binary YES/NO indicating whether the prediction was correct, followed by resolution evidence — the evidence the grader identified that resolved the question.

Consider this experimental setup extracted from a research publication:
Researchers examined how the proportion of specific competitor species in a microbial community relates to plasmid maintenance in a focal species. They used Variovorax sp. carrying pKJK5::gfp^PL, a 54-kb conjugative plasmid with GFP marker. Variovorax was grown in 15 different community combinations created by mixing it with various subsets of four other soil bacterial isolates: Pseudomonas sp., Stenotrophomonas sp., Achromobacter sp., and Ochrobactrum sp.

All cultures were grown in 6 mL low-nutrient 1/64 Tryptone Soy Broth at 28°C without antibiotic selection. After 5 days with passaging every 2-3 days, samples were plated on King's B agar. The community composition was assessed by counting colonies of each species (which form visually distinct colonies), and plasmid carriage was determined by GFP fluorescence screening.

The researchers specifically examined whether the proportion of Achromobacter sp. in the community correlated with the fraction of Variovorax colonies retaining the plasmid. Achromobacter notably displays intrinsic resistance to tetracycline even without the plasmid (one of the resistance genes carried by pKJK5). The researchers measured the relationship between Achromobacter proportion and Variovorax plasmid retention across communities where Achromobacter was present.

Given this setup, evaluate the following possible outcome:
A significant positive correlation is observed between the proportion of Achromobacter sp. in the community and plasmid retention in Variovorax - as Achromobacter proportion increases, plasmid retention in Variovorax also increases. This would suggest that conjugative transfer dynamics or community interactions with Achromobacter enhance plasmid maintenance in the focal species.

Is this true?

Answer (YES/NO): YES